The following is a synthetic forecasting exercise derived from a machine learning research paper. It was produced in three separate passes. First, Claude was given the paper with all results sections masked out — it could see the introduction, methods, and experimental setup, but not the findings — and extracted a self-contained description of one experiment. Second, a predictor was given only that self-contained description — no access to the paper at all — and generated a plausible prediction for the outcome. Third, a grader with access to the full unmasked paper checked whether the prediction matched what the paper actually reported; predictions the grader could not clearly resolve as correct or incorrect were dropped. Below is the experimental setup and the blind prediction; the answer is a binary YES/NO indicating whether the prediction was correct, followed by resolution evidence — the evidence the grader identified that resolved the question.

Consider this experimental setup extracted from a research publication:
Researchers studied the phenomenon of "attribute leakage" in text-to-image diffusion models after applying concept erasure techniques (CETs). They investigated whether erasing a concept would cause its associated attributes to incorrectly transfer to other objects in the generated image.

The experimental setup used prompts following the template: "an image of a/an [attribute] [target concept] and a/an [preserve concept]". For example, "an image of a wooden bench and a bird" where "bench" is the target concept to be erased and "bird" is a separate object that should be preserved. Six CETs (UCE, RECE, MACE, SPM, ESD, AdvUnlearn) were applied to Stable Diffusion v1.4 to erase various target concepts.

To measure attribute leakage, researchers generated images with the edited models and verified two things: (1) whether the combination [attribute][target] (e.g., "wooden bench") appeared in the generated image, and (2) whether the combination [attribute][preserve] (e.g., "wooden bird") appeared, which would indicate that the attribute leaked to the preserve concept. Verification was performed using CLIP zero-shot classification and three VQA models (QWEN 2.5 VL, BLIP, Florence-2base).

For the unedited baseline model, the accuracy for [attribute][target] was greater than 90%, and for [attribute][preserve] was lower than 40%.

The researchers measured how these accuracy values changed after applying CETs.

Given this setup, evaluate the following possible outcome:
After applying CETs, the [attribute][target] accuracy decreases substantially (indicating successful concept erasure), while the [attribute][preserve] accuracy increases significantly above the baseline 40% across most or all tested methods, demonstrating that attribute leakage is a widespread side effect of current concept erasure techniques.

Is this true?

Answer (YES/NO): YES